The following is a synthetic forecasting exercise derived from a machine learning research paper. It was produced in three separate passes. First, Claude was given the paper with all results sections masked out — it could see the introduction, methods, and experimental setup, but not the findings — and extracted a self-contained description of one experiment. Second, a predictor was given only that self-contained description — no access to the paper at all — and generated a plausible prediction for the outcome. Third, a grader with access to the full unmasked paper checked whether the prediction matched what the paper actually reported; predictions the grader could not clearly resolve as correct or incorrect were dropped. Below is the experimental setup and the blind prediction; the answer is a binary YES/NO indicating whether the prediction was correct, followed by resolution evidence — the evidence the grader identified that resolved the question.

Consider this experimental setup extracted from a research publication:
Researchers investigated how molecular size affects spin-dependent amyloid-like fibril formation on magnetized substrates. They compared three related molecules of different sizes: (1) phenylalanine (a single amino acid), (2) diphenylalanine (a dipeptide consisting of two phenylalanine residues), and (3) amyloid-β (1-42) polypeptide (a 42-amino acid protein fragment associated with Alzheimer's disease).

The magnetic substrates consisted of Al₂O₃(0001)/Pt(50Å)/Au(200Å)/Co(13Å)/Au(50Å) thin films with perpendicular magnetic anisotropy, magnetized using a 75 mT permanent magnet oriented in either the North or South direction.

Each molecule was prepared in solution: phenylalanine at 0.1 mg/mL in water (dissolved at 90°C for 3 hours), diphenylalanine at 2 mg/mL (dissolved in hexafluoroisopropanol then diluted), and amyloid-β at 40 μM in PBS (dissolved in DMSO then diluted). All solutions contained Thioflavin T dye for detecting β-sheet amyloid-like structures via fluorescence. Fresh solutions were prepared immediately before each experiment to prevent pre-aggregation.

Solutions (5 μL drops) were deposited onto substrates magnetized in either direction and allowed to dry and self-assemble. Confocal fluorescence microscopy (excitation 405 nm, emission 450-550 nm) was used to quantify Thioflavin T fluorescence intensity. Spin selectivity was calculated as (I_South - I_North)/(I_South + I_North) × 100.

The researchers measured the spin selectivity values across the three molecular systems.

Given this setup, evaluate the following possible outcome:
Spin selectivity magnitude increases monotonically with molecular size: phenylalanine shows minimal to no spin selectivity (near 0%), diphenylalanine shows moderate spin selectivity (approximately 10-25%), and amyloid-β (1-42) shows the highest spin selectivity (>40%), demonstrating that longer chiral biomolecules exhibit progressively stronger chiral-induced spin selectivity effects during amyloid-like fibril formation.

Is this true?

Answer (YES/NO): NO